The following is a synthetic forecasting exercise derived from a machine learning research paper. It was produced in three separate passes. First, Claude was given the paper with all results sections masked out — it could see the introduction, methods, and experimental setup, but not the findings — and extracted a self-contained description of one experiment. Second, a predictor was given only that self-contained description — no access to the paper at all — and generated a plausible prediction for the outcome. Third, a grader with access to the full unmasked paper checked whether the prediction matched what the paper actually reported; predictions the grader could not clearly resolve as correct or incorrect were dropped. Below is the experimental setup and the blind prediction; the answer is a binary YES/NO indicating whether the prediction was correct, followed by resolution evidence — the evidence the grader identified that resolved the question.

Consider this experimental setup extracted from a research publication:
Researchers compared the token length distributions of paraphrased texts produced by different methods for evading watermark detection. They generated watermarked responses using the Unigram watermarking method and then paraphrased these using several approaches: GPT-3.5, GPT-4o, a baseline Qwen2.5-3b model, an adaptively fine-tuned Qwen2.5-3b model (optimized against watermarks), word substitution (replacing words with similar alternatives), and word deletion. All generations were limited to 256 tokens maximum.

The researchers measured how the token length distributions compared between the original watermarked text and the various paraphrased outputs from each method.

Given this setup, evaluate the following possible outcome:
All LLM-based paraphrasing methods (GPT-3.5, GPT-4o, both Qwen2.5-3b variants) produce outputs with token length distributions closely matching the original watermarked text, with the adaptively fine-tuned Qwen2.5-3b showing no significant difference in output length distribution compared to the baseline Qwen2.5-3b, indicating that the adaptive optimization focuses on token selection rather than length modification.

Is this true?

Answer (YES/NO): NO